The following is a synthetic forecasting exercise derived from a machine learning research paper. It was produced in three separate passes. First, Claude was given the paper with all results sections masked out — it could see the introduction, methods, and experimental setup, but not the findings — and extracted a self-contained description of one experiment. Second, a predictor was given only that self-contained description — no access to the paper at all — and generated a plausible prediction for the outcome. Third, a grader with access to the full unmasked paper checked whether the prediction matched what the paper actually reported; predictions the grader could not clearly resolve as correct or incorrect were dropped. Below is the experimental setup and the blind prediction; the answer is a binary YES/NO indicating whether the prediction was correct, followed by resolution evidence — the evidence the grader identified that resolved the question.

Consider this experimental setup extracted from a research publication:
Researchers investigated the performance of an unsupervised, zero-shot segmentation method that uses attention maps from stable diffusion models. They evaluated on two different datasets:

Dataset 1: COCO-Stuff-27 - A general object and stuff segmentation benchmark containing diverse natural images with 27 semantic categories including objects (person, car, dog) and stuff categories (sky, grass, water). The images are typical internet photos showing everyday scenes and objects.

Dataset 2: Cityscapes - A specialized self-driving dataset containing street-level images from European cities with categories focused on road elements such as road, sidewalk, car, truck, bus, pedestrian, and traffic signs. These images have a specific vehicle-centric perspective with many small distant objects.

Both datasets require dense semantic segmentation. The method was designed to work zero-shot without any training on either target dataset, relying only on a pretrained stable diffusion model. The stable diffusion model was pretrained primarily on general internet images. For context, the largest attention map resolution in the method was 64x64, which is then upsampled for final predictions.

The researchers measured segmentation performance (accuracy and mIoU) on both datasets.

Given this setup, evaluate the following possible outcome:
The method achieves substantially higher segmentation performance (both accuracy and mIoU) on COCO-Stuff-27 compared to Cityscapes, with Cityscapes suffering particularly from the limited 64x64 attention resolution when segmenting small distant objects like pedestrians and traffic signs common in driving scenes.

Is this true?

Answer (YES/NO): YES